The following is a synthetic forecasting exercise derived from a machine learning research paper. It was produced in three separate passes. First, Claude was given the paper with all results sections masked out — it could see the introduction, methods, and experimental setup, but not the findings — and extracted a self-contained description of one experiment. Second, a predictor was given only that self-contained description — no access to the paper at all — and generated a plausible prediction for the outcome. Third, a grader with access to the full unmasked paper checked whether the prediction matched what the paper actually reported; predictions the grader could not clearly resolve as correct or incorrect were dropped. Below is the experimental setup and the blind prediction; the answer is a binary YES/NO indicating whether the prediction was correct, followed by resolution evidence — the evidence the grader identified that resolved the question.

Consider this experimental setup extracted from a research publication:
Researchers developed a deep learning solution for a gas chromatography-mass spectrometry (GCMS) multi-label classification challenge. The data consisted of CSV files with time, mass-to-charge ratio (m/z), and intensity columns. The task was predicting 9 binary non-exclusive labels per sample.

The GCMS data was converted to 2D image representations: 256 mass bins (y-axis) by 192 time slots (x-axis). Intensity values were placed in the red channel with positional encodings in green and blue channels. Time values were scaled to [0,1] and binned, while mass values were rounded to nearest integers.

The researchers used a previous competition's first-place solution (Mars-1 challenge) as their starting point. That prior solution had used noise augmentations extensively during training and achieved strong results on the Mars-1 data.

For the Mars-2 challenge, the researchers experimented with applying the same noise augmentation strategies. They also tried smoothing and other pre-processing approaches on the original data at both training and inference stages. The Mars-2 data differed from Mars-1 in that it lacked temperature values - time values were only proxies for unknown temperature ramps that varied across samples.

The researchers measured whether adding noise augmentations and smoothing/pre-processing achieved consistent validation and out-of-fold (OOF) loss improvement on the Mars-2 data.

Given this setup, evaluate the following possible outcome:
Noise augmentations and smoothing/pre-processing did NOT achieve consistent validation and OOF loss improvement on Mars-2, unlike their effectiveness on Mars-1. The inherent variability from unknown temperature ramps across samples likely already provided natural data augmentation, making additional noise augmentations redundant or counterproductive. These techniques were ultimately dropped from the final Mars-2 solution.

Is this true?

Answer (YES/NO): YES